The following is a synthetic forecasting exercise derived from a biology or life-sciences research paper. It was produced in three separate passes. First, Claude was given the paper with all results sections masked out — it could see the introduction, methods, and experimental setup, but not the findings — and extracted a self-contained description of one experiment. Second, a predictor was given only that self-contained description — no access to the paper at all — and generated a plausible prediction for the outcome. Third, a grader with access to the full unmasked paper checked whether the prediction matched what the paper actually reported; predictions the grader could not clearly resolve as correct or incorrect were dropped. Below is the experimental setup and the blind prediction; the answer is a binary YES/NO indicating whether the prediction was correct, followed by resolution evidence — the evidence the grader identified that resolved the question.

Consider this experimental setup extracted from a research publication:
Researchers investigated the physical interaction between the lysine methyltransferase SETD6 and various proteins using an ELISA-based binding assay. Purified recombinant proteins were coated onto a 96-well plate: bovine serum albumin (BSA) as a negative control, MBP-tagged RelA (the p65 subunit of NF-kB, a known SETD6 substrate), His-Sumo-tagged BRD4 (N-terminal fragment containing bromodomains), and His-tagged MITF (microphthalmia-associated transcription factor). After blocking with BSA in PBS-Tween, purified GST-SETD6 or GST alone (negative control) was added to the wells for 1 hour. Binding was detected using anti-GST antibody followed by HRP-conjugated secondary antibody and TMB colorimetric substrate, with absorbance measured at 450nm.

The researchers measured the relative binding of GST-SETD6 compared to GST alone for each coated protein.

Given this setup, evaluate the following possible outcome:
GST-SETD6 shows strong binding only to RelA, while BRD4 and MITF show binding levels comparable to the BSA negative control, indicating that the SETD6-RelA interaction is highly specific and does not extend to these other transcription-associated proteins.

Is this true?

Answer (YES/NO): NO